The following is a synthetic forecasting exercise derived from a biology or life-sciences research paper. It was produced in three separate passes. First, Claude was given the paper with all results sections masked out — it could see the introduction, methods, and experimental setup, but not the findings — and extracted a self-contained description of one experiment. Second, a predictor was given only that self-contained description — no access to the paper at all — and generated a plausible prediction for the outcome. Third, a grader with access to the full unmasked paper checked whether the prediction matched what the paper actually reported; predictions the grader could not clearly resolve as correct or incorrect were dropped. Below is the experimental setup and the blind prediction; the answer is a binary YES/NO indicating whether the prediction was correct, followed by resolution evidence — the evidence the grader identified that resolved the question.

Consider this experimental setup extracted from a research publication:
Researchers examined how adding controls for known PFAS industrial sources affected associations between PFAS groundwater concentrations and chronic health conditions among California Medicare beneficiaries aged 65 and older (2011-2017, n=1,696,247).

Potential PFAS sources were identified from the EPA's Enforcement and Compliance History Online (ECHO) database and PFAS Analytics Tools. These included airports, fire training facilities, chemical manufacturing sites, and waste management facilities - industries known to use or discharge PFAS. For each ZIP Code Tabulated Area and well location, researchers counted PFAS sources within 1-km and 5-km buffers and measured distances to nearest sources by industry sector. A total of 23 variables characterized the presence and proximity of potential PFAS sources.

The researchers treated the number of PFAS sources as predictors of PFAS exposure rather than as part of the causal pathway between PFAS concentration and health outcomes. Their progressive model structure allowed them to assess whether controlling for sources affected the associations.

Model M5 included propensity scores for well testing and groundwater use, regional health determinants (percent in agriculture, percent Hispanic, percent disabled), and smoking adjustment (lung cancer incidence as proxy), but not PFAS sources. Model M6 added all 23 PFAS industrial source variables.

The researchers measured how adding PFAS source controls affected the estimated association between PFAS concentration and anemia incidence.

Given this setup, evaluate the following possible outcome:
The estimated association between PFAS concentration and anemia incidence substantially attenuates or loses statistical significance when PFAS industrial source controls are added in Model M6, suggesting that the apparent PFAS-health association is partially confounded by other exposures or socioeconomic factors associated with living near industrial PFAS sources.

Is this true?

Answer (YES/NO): NO